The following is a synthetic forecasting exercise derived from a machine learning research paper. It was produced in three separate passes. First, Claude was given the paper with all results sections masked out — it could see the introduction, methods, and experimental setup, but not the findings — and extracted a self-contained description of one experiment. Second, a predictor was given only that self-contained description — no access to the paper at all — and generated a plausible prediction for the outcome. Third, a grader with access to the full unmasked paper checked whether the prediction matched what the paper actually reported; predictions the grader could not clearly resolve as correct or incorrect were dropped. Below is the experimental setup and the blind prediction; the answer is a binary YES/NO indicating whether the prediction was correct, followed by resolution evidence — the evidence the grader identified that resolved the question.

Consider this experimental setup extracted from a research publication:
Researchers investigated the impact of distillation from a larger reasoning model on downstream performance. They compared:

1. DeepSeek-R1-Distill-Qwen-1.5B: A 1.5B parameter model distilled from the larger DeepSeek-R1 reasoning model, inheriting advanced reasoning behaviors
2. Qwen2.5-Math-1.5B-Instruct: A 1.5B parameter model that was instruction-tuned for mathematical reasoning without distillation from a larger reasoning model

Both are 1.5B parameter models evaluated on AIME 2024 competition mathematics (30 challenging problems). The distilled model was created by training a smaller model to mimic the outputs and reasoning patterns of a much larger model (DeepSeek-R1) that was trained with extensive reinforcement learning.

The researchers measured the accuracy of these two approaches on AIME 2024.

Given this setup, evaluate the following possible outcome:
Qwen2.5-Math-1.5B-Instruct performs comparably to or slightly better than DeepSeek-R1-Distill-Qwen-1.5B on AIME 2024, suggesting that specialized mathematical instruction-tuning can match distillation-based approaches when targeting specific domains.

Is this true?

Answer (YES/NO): NO